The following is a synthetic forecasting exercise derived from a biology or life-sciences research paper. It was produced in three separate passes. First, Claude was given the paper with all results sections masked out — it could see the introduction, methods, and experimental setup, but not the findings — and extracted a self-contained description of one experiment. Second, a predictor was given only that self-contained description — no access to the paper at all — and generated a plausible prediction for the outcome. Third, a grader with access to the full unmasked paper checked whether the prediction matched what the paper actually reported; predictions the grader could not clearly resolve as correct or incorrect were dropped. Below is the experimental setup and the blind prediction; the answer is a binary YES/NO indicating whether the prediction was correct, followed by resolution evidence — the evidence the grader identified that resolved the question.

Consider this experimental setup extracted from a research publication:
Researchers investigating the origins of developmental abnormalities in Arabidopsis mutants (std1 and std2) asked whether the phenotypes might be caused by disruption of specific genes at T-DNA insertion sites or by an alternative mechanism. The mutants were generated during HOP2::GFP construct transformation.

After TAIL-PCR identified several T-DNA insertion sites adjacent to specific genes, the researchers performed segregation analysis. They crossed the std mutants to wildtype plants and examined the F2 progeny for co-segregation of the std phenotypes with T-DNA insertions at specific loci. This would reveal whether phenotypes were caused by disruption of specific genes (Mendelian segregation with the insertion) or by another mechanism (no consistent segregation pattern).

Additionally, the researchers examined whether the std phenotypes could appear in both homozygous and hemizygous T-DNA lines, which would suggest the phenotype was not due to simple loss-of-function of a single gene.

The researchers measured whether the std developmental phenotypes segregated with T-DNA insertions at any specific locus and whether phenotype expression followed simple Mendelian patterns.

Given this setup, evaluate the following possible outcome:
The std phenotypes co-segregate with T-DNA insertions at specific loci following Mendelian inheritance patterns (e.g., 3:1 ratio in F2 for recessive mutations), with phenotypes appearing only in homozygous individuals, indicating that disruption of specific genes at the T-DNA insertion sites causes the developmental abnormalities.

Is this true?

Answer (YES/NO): NO